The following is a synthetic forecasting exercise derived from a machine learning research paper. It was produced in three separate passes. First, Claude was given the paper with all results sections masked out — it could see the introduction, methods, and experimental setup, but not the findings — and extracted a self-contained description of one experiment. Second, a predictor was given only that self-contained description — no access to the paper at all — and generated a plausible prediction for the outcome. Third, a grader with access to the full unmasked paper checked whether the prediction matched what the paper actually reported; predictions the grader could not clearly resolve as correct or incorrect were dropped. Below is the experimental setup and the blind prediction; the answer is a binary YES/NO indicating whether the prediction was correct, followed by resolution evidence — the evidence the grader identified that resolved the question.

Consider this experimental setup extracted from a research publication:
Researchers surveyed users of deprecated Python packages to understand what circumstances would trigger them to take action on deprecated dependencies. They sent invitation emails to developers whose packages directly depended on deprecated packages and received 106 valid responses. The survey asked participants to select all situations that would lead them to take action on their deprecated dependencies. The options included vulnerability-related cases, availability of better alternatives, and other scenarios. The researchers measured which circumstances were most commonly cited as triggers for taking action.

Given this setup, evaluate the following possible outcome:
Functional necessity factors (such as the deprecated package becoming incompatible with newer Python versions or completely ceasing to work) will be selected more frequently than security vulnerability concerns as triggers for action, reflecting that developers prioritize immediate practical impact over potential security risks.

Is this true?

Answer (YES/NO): NO